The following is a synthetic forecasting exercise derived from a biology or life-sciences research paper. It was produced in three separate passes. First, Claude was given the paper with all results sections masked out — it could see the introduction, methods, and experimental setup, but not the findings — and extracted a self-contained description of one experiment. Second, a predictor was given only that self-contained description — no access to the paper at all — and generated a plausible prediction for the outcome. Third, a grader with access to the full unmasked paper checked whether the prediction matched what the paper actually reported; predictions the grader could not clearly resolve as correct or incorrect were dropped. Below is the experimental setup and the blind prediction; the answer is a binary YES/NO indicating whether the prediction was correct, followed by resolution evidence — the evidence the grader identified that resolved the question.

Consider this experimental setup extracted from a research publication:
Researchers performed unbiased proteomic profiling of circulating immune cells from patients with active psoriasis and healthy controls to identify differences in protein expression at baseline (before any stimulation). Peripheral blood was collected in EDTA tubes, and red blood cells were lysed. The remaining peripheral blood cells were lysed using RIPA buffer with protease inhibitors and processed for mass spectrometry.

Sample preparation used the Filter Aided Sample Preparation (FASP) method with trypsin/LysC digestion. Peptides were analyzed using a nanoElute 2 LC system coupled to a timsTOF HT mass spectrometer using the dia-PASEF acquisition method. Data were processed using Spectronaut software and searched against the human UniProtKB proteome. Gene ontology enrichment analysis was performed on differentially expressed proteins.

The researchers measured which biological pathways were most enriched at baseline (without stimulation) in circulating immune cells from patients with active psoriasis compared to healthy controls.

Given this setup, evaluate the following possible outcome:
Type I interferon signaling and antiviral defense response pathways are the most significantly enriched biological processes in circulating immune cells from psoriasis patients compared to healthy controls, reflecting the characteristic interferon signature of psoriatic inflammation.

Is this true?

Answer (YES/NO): NO